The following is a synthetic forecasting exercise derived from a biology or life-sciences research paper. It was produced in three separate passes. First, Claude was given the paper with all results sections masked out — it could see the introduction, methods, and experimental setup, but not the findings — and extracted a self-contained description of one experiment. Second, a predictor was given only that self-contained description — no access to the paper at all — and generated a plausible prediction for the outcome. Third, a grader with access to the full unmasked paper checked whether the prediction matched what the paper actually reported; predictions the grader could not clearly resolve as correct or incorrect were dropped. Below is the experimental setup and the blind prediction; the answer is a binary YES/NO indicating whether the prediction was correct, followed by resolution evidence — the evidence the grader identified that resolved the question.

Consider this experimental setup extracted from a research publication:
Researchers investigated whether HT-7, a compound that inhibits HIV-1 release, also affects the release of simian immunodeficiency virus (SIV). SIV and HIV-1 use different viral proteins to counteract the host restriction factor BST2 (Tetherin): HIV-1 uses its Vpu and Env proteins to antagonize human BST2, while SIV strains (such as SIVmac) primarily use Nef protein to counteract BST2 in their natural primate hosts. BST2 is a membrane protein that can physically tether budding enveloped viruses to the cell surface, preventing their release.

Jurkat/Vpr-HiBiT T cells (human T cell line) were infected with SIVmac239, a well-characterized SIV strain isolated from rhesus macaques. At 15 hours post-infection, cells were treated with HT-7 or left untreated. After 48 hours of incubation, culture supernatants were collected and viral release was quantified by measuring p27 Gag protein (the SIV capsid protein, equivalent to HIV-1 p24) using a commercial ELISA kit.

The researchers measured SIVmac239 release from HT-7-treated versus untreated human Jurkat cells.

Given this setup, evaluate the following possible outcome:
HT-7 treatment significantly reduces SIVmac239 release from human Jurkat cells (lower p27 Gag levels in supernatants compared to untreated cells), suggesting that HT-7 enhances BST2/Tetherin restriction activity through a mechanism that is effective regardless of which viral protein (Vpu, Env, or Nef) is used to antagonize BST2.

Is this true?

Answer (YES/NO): YES